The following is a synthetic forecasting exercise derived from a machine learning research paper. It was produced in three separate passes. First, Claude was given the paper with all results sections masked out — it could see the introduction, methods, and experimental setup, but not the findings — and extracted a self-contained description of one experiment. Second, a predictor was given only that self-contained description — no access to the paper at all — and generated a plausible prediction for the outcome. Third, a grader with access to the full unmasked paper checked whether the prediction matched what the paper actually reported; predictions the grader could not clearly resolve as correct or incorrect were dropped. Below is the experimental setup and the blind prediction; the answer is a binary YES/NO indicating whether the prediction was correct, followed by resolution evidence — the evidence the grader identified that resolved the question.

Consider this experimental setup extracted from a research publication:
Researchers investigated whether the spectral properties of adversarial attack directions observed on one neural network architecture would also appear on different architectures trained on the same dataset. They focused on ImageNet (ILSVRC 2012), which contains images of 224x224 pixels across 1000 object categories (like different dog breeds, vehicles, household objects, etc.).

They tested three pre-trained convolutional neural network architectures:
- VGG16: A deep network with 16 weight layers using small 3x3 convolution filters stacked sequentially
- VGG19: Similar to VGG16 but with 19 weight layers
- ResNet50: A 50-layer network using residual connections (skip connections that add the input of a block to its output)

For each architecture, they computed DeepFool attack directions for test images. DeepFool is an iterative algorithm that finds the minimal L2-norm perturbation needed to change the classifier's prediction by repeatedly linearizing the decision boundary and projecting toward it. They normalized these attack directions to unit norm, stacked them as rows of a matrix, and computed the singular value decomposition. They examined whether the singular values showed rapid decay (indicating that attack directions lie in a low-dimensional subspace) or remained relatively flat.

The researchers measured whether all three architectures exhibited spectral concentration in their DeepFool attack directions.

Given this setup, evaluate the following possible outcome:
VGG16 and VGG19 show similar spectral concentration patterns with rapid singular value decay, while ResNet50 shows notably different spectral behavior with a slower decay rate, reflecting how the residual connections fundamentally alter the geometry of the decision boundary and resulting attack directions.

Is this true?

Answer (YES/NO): NO